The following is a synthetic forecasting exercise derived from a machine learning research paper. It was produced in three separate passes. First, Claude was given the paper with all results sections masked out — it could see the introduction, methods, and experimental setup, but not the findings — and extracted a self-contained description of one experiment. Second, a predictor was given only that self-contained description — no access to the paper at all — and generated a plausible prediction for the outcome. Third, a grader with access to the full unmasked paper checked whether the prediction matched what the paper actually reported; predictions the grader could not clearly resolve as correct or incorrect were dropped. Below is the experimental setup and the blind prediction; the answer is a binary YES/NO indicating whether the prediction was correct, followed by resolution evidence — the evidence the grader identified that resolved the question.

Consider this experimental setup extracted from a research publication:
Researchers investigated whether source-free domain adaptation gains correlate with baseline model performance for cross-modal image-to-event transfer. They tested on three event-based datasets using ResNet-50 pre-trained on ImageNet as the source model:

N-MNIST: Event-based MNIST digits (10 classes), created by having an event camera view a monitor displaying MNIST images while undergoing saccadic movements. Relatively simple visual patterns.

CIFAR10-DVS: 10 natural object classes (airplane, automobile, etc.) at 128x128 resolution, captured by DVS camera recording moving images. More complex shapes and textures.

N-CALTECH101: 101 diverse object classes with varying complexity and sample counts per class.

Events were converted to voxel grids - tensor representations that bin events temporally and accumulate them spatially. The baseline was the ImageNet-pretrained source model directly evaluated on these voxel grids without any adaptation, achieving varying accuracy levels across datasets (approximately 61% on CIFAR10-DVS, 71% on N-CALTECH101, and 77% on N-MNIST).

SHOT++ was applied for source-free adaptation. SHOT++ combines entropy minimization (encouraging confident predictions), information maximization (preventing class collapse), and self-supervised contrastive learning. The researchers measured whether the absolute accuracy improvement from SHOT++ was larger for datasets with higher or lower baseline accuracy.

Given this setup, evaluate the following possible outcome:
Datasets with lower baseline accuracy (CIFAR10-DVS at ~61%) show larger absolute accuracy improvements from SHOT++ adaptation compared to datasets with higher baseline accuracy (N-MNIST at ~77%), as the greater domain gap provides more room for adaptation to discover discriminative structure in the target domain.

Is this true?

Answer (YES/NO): NO